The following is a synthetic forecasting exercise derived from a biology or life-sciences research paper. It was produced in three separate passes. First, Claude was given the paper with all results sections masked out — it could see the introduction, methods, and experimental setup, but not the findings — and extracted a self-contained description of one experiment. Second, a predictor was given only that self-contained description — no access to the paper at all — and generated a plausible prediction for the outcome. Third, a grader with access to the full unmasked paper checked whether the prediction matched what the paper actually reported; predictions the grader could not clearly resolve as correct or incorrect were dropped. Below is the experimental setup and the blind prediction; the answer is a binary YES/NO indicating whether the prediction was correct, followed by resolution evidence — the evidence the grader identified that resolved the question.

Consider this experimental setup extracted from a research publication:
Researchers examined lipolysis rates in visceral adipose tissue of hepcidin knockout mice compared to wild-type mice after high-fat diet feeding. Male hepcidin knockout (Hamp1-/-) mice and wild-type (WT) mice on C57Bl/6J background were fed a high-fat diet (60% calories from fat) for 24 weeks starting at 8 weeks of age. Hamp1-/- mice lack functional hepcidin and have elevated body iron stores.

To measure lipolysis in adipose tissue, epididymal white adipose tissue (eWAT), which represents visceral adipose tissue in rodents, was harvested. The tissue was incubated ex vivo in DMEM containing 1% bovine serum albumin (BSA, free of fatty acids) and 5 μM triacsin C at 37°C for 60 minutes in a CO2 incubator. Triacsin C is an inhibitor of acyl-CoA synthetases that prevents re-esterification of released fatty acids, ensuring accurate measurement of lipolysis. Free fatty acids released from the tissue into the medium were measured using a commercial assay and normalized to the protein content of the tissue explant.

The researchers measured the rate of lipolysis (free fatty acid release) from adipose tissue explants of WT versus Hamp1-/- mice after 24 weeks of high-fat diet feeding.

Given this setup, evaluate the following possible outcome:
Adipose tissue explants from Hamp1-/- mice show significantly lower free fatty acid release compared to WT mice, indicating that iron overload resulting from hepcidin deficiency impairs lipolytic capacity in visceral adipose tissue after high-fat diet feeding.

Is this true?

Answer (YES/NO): NO